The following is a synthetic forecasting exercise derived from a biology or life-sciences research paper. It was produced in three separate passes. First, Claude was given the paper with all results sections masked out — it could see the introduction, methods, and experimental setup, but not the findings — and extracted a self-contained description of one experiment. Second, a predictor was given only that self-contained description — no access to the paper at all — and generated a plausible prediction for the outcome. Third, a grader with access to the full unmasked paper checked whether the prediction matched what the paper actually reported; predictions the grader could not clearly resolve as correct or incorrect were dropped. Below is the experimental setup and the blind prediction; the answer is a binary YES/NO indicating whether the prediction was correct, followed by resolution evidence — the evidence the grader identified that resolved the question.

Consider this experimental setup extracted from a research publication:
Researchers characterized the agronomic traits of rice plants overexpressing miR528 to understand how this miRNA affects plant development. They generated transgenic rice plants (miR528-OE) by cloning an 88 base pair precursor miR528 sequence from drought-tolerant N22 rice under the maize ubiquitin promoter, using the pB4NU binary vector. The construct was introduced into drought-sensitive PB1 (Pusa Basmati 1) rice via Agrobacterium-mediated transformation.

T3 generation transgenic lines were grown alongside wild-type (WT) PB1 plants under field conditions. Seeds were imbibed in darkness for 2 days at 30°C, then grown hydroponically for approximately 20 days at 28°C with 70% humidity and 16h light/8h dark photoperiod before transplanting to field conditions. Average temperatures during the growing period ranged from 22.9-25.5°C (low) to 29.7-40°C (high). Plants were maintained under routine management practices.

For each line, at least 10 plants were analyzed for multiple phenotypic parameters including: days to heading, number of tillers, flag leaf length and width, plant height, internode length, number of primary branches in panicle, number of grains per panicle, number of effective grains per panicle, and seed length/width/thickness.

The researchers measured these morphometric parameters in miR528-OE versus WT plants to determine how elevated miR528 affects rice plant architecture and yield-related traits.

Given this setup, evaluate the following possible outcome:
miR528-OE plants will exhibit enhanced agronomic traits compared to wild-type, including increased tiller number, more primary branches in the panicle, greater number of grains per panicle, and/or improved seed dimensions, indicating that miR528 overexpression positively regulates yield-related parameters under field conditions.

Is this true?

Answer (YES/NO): YES